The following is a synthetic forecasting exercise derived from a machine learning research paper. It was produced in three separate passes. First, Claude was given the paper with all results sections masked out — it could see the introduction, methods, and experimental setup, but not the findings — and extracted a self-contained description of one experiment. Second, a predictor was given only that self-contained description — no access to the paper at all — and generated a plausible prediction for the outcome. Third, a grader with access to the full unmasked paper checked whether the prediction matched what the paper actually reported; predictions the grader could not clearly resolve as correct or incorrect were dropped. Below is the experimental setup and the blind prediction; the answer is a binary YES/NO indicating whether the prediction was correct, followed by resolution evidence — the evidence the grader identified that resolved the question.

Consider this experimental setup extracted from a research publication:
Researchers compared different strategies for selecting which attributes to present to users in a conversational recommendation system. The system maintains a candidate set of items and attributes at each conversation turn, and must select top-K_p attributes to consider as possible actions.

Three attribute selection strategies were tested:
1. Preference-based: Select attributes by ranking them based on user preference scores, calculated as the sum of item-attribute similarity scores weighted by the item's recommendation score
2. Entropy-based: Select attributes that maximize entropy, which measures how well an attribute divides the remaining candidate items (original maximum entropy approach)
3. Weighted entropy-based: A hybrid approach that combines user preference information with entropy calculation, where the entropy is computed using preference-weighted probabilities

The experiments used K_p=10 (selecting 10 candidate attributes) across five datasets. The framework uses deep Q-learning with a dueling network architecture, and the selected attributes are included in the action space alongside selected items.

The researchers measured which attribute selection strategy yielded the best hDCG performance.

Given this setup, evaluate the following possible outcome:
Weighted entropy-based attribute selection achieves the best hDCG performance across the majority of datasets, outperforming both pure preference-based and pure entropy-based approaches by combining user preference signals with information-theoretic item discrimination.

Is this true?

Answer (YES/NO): YES